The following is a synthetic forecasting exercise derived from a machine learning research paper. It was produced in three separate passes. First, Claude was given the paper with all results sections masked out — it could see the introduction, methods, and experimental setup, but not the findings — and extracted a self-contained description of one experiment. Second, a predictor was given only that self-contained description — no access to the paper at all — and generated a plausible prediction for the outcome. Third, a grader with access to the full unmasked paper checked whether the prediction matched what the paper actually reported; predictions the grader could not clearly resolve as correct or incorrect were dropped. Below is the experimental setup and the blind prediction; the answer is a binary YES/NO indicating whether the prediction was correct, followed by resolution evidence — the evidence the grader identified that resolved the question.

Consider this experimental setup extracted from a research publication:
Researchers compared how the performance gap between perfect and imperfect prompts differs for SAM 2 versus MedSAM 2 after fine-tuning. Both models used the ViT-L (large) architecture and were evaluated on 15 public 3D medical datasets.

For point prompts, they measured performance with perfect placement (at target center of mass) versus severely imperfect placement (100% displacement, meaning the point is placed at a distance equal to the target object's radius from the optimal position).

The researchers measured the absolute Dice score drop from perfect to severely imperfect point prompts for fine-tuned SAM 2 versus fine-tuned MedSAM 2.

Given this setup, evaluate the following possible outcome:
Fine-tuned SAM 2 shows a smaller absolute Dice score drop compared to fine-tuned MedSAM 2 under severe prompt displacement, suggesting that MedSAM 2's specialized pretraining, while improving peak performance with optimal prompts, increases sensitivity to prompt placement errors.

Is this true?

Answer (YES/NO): YES